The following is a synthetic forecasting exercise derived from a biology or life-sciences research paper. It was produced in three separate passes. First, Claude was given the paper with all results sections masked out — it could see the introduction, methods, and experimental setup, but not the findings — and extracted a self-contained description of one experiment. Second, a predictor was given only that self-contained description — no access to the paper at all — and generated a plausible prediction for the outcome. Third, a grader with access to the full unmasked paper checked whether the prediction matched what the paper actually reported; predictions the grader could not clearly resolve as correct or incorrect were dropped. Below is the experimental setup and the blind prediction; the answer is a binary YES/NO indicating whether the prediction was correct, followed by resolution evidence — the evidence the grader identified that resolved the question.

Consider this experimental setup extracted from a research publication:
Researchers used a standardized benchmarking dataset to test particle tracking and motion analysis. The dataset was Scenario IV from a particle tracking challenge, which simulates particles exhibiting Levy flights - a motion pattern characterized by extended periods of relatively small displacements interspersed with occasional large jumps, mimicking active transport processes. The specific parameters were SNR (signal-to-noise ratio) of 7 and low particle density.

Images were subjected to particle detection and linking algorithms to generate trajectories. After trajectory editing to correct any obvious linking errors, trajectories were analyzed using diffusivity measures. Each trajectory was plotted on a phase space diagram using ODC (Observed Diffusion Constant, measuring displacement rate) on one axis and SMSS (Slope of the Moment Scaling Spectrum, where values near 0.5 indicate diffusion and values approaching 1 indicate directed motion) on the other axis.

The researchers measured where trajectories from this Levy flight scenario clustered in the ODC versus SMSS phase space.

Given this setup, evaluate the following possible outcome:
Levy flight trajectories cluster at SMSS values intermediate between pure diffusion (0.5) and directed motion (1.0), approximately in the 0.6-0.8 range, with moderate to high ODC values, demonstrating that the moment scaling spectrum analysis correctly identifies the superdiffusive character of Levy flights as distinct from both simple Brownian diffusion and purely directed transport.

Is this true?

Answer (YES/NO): NO